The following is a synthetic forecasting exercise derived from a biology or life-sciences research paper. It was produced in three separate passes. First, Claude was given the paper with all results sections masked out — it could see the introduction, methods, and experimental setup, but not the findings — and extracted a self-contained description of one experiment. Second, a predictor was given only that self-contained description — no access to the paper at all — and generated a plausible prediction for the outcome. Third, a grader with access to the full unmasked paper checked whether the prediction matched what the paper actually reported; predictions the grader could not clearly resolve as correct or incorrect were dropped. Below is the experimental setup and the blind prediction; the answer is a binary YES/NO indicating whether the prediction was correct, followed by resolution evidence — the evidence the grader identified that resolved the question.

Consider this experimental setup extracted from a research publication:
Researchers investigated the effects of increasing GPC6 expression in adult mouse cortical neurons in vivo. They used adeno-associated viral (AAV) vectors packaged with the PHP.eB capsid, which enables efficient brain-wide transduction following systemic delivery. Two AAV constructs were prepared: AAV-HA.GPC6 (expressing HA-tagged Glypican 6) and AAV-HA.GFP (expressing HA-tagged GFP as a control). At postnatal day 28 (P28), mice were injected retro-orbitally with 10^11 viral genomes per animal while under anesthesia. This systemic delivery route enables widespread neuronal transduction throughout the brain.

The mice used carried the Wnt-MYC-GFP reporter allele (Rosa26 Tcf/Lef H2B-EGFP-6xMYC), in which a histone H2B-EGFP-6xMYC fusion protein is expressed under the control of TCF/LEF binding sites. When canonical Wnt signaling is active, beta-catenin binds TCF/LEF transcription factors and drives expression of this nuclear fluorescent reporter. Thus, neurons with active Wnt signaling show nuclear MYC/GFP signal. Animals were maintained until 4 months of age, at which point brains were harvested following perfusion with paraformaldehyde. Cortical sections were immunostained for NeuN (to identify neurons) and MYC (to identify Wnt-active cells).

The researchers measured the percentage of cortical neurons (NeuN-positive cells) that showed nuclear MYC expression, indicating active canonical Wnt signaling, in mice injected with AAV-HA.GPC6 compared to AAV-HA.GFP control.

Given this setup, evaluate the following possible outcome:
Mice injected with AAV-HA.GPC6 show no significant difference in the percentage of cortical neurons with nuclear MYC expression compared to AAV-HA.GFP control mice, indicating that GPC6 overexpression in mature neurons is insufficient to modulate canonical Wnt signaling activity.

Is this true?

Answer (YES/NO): NO